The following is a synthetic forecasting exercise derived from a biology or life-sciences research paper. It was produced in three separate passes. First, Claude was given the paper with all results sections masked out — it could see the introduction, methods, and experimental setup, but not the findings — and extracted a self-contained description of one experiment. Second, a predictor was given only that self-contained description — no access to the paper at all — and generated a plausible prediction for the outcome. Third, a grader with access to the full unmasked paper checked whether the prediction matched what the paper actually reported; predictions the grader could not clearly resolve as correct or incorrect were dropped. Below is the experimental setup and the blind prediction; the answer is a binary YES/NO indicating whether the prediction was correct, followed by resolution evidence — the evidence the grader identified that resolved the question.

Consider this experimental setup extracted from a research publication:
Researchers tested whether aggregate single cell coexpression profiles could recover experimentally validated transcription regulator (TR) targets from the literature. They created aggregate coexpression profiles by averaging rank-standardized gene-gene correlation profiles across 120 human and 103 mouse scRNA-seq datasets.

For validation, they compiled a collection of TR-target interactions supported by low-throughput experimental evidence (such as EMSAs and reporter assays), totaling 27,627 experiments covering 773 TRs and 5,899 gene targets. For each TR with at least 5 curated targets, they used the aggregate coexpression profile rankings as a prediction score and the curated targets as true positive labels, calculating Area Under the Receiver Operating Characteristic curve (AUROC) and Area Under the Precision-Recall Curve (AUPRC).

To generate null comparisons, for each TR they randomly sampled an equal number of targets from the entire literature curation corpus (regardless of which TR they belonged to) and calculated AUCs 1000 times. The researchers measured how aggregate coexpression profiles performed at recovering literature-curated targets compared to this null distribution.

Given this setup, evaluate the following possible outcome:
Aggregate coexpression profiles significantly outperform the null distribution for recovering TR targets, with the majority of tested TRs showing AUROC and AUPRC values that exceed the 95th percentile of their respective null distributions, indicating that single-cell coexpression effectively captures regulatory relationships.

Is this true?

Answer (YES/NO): NO